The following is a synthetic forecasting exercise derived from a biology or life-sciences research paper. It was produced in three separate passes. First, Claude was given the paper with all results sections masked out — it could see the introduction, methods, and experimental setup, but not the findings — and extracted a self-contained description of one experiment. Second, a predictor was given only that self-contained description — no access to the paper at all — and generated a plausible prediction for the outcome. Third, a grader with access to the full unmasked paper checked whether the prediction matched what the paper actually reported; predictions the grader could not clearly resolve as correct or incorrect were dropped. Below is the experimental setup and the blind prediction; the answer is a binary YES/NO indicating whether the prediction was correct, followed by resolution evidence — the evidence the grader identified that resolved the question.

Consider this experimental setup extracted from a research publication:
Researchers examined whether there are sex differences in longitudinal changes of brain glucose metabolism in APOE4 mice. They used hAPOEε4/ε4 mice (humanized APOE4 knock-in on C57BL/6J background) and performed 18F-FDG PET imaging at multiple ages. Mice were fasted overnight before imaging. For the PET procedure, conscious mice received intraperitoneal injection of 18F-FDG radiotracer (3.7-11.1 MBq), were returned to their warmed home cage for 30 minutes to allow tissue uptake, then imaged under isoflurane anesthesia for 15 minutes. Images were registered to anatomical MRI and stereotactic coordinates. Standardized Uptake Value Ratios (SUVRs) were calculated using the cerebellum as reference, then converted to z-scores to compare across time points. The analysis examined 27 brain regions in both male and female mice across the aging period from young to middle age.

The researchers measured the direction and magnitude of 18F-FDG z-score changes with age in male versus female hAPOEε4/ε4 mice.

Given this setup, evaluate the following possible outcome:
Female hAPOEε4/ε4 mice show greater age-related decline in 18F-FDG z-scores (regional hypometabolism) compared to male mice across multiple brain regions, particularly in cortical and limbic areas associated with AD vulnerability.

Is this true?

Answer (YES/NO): YES